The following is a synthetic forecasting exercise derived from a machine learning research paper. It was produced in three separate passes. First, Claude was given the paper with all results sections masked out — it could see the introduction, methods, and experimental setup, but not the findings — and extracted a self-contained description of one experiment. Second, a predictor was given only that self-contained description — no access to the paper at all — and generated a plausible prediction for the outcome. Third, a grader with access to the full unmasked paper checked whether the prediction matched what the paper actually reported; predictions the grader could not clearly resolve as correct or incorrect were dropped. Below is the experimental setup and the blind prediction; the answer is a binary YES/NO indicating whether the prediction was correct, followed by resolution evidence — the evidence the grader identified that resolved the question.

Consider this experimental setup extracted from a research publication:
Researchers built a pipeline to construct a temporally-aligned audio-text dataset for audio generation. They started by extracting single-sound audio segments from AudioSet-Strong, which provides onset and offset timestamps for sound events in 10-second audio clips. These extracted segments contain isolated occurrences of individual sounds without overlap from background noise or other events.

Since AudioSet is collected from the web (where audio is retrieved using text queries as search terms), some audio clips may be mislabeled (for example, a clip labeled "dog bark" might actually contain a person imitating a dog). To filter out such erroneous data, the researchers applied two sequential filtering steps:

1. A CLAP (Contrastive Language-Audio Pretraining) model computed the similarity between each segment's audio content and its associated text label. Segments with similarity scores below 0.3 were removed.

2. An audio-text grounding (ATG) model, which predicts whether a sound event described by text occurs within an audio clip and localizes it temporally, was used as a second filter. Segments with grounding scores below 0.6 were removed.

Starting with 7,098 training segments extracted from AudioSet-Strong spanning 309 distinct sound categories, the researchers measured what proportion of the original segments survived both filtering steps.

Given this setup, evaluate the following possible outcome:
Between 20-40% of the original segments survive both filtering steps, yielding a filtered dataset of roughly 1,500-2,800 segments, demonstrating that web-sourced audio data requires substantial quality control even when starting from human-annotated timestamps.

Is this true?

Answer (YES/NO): NO